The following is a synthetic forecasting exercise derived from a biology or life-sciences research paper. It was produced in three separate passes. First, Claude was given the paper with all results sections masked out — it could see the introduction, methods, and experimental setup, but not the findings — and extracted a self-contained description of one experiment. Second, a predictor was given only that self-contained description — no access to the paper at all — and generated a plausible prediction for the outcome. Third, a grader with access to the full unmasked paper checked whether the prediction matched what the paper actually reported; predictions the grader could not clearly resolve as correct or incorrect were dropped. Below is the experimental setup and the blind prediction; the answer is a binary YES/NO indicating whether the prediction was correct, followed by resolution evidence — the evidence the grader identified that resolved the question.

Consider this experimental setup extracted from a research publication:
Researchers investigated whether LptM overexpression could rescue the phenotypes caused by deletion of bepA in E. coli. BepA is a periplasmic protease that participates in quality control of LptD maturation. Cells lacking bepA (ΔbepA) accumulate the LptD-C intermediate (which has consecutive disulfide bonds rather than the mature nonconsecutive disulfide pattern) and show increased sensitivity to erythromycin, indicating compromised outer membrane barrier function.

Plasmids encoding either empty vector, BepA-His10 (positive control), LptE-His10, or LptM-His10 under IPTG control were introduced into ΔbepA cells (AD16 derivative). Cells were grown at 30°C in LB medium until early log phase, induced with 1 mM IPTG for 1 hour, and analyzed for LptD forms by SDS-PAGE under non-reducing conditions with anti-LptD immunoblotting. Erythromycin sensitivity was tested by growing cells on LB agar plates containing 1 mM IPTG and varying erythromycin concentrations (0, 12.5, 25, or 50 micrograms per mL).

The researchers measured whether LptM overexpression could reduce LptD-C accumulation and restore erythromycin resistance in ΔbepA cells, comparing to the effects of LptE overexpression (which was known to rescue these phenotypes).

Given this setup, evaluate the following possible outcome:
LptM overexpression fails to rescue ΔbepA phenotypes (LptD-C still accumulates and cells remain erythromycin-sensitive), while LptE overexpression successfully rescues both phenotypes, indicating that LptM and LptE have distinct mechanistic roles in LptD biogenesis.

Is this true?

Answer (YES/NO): YES